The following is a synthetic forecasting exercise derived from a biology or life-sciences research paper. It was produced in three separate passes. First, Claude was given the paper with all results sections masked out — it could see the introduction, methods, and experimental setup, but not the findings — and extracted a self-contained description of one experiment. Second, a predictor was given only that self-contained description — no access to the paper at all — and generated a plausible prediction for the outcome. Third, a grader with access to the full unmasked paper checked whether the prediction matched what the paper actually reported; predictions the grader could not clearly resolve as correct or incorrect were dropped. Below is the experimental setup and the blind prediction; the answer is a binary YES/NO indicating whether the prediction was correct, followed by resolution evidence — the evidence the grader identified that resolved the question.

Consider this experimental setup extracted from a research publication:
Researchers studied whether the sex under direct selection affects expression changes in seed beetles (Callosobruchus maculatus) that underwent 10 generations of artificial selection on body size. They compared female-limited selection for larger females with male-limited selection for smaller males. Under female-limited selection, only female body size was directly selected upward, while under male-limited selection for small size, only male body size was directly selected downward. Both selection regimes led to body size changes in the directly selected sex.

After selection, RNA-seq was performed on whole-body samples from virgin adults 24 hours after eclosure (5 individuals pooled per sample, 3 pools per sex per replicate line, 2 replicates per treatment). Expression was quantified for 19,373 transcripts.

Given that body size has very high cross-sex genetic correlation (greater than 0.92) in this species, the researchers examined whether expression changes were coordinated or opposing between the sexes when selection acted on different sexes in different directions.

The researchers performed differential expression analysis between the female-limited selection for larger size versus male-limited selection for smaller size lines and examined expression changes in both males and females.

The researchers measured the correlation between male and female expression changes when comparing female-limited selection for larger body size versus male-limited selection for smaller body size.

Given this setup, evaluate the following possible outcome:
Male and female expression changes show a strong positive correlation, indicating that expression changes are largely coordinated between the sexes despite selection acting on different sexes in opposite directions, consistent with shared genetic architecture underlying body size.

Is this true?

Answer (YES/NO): YES